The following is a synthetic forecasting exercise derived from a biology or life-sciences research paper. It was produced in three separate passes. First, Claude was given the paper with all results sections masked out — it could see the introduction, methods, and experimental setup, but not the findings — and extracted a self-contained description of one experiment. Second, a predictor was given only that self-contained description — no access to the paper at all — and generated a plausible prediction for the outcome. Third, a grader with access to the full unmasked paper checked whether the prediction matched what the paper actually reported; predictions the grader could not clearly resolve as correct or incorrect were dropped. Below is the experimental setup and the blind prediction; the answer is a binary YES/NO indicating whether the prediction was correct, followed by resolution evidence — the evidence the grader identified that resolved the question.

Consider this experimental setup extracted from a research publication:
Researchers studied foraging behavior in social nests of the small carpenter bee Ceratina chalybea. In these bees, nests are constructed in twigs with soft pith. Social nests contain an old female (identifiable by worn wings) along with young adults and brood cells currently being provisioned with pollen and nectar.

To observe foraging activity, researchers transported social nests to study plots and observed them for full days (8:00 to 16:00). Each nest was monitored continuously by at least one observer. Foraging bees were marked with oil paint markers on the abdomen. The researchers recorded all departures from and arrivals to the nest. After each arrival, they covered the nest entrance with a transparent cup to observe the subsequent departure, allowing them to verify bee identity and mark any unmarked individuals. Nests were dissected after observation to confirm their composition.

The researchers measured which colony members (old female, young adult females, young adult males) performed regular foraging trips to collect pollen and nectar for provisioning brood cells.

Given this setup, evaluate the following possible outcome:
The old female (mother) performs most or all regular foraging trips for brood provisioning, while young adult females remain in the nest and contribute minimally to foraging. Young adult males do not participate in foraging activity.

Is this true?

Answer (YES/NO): YES